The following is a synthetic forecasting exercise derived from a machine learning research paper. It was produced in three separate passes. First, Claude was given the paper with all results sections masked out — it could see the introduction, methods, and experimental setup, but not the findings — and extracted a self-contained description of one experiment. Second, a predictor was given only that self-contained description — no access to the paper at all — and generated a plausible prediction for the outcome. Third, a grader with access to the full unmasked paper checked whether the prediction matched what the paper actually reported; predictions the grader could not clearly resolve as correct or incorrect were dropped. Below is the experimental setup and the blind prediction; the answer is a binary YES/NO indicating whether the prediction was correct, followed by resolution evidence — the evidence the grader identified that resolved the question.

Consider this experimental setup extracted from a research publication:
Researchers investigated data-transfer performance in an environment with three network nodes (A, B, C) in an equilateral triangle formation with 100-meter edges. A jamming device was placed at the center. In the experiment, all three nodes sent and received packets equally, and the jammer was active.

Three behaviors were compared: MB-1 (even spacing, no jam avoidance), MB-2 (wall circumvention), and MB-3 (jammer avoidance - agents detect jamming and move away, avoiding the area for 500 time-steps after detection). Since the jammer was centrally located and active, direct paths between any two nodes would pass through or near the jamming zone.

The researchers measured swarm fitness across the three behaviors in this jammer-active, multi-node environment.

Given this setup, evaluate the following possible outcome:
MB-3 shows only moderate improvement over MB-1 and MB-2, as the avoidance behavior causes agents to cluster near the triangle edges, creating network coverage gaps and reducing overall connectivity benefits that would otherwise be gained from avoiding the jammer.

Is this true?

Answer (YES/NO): NO